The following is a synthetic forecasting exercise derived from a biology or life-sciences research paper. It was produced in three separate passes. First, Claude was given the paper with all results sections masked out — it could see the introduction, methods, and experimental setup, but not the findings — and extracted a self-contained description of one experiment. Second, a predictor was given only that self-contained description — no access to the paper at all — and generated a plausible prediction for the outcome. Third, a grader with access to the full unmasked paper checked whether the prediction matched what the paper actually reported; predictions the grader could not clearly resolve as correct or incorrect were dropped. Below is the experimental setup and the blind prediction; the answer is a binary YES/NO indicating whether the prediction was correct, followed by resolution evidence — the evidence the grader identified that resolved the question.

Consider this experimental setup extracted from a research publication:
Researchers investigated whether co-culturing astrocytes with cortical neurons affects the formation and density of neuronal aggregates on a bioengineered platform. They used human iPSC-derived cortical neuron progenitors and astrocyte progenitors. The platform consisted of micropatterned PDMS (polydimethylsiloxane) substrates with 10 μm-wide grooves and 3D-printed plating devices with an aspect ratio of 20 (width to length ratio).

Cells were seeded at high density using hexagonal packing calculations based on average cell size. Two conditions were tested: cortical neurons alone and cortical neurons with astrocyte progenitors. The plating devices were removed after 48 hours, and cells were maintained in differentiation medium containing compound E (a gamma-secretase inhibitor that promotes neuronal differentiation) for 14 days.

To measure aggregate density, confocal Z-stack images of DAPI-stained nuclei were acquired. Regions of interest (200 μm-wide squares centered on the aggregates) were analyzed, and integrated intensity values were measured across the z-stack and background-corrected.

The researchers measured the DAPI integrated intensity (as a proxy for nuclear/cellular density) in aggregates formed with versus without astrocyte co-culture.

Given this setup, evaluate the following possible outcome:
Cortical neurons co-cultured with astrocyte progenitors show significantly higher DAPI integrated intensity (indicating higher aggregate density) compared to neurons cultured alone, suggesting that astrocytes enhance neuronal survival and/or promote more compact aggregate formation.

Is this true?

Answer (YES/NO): NO